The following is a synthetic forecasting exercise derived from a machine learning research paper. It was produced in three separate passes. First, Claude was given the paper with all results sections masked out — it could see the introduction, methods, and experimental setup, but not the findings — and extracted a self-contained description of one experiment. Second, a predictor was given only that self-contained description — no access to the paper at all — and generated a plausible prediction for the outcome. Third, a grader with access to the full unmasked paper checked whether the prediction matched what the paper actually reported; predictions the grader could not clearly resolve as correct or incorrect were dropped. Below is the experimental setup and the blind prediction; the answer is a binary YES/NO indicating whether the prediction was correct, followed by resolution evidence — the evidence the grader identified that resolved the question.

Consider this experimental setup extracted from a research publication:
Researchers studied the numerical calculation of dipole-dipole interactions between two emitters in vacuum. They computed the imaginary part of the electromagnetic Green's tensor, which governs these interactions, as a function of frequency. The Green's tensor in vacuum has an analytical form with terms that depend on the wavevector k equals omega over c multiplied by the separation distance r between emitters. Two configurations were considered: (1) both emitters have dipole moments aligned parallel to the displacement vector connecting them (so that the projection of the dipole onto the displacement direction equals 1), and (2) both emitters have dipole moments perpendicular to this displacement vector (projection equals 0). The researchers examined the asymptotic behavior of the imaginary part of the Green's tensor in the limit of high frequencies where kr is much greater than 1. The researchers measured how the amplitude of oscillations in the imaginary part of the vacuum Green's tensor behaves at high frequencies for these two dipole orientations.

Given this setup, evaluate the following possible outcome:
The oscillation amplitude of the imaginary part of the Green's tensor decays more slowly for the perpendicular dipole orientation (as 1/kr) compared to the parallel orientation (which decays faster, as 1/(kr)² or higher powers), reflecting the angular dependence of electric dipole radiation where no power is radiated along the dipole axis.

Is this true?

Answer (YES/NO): NO